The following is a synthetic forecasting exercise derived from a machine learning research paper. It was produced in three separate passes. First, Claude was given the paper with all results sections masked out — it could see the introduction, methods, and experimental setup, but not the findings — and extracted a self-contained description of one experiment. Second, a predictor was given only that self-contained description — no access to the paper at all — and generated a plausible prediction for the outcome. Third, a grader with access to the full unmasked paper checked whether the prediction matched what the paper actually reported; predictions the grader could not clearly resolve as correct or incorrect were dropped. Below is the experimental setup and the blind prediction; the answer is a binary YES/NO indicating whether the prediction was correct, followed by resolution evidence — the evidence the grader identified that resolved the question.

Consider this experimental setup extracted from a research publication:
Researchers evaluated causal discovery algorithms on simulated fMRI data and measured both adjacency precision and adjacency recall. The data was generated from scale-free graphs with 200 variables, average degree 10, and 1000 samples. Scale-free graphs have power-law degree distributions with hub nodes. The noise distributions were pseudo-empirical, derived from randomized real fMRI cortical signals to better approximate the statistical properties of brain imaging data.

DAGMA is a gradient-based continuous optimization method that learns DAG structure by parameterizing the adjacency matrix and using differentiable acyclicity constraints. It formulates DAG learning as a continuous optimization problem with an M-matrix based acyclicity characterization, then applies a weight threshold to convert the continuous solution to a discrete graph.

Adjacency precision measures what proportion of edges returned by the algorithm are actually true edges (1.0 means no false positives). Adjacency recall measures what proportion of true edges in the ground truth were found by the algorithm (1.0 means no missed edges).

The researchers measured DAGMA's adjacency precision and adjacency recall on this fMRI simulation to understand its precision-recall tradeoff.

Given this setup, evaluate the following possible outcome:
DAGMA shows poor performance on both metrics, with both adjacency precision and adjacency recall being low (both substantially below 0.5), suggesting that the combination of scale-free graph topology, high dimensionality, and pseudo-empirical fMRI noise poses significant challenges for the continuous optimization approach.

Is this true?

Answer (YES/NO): NO